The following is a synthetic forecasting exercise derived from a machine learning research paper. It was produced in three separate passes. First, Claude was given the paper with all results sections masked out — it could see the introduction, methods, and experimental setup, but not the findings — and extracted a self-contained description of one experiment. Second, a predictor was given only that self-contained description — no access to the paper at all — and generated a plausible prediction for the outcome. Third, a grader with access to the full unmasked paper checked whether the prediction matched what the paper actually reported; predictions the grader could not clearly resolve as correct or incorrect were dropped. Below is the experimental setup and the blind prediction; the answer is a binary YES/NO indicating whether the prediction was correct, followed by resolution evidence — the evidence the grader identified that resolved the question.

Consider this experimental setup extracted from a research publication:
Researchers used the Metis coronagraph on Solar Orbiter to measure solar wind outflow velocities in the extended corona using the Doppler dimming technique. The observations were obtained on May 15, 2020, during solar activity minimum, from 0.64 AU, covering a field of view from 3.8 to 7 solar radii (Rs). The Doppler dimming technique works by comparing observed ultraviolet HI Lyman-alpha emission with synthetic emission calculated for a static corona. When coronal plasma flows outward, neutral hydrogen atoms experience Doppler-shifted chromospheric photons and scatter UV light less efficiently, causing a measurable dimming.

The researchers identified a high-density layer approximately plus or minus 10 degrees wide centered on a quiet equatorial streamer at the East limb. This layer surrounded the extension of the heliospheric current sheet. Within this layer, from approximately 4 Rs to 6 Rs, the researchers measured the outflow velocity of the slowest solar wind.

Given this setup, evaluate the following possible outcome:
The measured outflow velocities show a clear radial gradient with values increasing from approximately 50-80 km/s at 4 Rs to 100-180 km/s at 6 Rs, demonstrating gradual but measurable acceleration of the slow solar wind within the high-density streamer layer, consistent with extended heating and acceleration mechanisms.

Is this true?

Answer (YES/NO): NO